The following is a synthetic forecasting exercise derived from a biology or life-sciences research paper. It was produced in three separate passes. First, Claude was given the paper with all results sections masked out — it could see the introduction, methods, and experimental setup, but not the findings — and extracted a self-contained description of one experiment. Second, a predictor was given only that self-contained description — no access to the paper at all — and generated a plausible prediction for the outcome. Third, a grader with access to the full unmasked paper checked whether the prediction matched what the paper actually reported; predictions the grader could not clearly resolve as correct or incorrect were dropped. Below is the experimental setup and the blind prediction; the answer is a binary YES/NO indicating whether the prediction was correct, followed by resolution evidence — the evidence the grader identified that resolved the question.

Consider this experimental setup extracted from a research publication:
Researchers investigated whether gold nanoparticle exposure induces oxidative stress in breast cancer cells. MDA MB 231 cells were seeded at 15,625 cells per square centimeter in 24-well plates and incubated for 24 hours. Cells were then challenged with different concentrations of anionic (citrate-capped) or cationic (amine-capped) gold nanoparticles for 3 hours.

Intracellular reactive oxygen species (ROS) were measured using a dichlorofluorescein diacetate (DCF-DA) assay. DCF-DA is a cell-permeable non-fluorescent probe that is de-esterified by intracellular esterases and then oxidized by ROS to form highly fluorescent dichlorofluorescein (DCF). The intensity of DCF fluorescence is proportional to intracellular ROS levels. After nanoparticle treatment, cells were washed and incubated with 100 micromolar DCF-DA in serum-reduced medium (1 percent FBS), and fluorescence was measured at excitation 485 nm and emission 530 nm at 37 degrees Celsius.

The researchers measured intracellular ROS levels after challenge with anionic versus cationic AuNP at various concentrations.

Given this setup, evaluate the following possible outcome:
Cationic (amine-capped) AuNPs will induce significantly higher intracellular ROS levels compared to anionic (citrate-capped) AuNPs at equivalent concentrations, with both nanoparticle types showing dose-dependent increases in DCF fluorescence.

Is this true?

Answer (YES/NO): NO